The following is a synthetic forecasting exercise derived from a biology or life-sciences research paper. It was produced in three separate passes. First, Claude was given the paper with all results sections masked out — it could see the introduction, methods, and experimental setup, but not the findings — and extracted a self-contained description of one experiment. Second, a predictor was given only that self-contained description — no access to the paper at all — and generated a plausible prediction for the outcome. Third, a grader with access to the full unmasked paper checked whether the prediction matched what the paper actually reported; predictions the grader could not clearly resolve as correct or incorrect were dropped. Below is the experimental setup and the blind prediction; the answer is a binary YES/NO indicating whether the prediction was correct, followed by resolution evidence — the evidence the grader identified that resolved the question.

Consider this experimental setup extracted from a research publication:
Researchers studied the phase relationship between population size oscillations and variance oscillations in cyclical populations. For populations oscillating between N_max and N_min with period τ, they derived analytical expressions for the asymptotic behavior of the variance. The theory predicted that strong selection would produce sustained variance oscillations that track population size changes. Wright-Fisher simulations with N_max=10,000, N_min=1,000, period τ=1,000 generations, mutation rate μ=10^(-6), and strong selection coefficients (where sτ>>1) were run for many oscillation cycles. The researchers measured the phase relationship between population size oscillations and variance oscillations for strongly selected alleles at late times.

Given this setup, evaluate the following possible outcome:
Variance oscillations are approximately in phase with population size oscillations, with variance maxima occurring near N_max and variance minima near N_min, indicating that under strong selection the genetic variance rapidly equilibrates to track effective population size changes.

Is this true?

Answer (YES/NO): NO